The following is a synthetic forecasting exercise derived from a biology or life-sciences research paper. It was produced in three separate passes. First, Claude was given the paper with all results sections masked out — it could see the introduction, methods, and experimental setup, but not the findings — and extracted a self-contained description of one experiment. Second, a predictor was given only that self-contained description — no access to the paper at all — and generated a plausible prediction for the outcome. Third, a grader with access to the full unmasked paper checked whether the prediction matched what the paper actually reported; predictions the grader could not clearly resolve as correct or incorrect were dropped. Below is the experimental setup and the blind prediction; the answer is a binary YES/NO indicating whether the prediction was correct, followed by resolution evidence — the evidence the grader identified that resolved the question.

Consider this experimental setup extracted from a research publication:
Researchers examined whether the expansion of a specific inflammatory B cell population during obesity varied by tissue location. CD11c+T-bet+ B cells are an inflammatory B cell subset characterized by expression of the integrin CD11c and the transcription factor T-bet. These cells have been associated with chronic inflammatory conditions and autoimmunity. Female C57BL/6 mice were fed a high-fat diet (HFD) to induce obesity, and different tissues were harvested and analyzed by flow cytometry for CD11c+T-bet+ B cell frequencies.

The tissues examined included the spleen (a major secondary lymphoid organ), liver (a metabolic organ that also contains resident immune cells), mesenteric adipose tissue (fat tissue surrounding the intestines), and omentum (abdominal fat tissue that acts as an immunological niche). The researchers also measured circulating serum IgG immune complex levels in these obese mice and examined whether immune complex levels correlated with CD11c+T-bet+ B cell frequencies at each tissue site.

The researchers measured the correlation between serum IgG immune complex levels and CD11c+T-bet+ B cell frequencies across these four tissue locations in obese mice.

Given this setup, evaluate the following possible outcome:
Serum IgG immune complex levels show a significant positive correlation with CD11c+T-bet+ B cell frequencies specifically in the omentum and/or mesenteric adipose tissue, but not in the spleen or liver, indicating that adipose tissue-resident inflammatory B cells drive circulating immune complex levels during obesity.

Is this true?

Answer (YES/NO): NO